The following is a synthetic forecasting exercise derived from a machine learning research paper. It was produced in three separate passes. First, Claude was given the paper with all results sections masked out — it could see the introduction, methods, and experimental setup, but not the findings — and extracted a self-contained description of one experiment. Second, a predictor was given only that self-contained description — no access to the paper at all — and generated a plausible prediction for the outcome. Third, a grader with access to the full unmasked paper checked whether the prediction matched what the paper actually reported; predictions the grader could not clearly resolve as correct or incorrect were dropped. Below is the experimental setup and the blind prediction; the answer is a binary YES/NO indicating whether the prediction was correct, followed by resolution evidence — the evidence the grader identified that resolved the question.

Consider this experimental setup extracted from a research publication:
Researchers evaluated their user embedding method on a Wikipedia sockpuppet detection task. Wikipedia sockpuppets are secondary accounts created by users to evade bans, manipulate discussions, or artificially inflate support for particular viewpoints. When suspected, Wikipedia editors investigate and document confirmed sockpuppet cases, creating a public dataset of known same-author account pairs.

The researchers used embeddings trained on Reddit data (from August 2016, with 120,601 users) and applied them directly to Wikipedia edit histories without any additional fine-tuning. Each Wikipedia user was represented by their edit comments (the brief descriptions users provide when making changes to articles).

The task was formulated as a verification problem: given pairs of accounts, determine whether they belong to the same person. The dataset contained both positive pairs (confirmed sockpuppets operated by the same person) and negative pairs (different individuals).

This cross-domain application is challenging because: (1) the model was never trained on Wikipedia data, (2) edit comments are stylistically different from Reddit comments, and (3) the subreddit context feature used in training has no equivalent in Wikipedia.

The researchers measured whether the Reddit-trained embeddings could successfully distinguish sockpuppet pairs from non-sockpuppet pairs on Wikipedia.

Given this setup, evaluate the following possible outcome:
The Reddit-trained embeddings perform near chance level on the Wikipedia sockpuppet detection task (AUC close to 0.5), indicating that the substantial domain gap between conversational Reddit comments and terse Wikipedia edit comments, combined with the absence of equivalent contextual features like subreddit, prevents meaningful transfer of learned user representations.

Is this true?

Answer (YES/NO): NO